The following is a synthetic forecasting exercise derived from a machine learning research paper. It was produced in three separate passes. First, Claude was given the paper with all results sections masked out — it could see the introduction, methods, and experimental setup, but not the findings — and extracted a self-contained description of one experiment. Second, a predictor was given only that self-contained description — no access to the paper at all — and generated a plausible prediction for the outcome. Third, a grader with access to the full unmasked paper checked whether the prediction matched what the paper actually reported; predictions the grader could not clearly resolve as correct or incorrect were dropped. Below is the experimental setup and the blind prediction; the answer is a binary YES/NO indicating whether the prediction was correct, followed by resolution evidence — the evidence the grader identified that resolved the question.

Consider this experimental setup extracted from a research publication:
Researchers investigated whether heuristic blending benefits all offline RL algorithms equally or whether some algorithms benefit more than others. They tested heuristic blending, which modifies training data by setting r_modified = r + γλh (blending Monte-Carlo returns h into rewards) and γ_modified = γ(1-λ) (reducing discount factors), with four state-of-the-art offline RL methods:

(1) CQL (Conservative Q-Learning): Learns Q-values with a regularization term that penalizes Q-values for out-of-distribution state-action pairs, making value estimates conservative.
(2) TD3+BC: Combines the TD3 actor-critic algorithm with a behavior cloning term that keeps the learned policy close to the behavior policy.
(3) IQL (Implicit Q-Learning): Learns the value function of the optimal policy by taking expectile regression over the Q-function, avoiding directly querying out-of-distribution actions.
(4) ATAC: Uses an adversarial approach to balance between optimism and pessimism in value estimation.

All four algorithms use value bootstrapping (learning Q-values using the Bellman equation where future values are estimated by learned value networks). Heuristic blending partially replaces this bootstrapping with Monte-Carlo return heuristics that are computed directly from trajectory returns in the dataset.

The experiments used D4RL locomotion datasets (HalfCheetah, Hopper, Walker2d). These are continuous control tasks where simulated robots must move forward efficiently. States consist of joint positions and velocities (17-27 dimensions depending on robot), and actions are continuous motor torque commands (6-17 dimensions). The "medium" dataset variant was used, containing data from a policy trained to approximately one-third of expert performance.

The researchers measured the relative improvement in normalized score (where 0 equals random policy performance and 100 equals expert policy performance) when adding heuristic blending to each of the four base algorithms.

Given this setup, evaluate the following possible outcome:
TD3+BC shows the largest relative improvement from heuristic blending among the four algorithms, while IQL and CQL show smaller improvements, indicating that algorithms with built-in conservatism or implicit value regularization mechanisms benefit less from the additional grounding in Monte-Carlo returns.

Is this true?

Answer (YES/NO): NO